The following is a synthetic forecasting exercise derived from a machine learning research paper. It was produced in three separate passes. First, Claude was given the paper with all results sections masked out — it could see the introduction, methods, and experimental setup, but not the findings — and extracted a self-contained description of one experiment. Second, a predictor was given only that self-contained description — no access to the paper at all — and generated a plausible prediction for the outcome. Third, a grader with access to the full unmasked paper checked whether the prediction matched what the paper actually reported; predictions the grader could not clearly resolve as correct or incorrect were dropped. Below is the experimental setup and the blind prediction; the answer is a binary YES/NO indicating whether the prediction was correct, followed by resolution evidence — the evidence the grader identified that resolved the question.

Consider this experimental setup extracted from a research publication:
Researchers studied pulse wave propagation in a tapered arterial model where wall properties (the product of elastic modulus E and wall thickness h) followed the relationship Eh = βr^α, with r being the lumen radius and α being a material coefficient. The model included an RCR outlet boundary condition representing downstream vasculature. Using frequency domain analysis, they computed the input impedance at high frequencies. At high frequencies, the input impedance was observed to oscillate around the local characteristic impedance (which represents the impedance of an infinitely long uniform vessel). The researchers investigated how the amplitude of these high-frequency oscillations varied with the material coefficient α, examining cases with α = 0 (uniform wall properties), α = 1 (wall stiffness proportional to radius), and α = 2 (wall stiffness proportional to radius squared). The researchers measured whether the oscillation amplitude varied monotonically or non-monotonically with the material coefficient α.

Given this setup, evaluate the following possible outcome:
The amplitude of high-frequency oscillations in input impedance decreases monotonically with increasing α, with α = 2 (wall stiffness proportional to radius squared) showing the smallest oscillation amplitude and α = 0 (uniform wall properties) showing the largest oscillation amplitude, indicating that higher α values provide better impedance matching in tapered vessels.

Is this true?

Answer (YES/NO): NO